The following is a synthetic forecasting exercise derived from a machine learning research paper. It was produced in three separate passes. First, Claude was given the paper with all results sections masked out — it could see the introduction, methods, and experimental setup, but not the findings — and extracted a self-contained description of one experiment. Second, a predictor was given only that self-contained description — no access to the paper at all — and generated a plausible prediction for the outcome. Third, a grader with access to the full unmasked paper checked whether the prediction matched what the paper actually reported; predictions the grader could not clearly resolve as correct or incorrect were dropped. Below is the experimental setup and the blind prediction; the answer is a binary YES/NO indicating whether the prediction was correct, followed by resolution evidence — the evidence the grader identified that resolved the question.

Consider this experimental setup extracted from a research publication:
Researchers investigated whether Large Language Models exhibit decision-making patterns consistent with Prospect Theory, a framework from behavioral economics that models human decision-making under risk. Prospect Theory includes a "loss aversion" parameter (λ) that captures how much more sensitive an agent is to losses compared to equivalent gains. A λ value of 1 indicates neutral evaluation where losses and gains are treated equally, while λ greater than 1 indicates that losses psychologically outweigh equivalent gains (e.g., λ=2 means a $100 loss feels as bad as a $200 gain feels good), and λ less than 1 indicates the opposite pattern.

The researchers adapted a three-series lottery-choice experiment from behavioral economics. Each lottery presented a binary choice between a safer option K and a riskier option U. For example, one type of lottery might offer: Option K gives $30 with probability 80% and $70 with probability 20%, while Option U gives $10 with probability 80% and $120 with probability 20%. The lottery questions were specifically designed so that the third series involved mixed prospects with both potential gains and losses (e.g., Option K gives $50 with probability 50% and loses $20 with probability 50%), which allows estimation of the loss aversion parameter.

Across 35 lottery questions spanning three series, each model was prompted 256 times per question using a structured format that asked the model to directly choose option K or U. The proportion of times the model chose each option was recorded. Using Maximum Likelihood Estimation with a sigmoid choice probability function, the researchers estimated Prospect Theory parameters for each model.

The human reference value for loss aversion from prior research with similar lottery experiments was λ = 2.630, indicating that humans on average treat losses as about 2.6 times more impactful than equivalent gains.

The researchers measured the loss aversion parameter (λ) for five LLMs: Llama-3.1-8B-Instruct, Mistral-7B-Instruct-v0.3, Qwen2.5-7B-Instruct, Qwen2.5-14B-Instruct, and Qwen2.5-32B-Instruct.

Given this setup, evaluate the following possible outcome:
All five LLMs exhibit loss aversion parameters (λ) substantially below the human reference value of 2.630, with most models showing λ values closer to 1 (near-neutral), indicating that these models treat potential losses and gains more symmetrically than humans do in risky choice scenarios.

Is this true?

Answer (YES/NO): NO